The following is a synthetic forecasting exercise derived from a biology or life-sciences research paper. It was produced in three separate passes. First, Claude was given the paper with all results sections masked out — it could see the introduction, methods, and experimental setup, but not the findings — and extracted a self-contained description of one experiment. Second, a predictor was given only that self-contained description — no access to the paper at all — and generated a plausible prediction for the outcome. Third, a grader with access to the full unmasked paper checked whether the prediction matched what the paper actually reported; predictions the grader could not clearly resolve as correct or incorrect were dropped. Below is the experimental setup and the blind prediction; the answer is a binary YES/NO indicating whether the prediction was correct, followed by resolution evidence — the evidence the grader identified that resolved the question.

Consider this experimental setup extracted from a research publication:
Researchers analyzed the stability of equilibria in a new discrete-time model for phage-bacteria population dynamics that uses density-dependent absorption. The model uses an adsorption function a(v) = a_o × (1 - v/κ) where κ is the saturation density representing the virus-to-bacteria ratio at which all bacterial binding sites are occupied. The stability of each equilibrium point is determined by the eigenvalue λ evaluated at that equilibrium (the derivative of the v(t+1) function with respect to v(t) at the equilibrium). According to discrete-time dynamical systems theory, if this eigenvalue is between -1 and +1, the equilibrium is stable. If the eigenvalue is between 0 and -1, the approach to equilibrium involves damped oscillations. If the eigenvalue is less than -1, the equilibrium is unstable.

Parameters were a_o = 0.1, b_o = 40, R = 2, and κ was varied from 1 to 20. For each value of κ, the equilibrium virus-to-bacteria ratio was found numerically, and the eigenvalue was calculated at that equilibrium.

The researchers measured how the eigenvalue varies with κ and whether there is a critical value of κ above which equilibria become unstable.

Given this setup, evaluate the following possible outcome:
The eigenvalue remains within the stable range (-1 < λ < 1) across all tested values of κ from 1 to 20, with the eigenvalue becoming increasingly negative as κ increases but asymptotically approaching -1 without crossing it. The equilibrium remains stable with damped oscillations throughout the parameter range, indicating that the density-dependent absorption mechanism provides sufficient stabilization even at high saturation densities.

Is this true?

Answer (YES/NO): NO